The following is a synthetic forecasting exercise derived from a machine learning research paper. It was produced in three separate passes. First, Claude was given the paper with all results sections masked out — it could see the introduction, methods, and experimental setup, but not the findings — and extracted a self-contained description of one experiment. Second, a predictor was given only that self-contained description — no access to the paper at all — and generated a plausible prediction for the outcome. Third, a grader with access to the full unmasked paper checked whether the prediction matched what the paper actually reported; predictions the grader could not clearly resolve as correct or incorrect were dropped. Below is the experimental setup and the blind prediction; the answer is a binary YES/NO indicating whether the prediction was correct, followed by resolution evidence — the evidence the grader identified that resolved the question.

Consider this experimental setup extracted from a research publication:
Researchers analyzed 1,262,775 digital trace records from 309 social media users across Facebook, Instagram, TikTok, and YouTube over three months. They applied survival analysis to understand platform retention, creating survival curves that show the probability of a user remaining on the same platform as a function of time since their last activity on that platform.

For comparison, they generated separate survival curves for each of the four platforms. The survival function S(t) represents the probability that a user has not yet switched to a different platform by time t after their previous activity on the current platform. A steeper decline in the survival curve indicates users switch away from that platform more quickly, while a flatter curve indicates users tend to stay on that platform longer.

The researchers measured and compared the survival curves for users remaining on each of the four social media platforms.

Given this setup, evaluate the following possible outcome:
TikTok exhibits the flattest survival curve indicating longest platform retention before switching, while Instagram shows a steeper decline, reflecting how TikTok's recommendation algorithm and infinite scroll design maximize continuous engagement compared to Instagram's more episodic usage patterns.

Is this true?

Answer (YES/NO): YES